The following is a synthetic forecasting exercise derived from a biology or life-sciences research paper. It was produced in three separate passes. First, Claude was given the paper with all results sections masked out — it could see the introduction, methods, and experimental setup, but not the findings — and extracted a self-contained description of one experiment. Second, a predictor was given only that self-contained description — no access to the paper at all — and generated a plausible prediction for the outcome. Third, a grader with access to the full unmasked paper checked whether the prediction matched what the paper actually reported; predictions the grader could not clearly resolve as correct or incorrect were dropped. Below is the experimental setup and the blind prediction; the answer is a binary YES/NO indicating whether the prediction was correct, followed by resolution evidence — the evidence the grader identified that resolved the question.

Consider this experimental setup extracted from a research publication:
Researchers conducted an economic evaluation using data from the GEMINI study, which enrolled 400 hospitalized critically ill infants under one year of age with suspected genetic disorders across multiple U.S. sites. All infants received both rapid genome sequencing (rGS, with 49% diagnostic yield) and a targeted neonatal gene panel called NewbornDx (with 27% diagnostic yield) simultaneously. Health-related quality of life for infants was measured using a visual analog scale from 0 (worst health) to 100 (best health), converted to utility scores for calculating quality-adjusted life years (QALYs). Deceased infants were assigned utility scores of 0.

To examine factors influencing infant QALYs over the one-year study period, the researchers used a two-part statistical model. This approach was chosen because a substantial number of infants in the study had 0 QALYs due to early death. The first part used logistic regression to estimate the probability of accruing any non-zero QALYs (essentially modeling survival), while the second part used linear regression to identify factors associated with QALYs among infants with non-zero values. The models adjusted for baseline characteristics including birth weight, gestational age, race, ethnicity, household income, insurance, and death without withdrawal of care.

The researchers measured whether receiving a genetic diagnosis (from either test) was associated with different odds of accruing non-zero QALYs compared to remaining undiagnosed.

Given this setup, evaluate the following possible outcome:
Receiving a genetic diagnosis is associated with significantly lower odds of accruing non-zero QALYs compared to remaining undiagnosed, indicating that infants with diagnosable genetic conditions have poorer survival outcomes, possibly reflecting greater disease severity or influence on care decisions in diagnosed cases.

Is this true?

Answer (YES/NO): NO